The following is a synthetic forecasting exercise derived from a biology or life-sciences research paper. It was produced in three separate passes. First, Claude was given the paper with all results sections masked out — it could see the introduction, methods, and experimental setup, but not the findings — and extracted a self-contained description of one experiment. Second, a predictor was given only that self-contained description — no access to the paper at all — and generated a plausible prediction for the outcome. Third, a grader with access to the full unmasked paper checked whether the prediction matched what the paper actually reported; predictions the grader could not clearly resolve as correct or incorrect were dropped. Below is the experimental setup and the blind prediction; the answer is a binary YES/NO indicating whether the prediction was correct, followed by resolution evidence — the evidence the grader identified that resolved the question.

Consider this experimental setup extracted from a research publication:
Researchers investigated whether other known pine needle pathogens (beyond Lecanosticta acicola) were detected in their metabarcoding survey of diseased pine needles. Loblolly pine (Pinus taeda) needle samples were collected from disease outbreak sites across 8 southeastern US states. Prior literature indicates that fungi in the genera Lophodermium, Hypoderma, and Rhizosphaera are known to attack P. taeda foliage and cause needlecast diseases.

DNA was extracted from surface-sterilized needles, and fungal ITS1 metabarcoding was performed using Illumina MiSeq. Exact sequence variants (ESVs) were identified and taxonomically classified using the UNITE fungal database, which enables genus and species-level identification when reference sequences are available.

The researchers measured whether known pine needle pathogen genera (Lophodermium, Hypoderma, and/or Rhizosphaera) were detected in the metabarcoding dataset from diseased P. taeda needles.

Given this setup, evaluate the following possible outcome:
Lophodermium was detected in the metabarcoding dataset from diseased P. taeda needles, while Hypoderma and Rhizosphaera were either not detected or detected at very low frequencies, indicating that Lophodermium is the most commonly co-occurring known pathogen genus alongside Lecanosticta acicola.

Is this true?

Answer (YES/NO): NO